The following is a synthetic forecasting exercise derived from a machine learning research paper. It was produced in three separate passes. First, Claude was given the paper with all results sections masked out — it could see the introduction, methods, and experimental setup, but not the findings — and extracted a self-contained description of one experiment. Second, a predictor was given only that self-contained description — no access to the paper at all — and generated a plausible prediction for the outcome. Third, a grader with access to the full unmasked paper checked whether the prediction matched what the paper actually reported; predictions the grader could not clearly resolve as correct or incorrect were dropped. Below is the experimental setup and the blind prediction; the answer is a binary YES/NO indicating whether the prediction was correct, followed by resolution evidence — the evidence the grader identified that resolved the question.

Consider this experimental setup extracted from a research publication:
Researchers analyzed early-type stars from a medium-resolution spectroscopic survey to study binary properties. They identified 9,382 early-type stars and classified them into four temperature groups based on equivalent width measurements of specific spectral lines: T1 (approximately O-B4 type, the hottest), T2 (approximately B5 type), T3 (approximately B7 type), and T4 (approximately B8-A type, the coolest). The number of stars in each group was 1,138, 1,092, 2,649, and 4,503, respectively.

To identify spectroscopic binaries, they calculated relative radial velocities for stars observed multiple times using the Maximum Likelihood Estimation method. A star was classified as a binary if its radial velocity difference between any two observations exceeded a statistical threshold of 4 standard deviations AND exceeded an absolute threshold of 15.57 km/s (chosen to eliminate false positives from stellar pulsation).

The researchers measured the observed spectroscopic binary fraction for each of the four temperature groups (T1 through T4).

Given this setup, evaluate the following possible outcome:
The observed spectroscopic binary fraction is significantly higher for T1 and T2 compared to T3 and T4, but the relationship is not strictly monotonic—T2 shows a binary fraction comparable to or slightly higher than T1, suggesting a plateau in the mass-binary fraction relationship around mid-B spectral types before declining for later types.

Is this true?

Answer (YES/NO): NO